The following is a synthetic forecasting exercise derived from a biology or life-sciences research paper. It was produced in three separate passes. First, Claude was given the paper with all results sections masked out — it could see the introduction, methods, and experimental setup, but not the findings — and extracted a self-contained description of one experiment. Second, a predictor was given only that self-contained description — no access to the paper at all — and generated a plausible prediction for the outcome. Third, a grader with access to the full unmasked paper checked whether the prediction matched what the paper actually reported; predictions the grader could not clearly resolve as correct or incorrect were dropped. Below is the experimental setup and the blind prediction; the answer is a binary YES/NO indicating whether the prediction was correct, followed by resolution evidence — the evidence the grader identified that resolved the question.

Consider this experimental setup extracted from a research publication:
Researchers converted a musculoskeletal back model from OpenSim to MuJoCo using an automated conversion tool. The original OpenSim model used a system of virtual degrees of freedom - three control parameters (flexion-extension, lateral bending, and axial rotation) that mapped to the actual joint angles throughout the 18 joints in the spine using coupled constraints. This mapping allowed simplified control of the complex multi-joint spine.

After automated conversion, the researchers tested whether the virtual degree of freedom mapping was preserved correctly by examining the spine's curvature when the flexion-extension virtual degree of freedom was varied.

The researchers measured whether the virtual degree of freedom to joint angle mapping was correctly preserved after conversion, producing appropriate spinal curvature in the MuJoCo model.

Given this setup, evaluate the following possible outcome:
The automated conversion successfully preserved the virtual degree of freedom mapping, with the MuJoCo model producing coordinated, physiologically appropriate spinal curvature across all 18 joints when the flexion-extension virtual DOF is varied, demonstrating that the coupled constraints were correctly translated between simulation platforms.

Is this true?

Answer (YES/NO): NO